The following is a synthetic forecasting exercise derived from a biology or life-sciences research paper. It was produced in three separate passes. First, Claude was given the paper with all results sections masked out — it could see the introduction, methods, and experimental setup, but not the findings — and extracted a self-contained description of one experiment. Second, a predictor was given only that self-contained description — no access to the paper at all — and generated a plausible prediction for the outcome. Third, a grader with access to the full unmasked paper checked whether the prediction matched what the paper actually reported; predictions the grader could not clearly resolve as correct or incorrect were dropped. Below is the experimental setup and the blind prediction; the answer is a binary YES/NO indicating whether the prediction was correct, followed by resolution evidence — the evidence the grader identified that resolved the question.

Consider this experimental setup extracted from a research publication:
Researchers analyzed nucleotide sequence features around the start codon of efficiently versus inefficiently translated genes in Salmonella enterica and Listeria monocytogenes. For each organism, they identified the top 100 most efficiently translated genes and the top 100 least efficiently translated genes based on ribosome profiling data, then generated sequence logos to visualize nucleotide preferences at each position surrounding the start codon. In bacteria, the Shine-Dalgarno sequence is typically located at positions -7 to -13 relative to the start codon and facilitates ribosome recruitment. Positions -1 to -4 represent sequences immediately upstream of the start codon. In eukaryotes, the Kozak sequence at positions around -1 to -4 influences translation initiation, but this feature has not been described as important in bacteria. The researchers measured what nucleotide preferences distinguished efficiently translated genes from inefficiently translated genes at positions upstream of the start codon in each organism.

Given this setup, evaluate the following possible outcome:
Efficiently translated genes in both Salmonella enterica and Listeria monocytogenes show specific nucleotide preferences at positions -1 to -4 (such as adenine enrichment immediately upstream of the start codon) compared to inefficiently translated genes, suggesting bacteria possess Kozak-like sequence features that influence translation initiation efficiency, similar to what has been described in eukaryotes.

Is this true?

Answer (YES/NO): NO